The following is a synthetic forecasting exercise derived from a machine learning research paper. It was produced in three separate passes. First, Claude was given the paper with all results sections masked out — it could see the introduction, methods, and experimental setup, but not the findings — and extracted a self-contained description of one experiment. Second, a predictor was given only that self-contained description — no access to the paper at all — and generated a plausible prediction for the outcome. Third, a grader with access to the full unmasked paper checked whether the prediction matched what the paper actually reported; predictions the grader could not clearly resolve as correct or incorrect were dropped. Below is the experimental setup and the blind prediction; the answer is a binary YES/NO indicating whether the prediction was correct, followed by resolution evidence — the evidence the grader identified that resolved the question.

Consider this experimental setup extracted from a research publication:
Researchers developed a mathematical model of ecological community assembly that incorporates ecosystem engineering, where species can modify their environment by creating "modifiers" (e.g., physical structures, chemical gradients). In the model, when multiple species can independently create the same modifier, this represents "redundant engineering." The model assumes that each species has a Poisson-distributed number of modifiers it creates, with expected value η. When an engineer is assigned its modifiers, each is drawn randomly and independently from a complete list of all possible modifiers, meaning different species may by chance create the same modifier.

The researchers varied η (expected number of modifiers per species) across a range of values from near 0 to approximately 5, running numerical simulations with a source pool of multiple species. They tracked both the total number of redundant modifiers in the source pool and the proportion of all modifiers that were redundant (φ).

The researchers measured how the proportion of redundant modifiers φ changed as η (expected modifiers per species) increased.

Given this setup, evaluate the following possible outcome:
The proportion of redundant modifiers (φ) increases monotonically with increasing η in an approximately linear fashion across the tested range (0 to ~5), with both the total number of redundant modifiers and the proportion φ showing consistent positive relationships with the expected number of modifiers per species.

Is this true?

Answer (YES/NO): NO